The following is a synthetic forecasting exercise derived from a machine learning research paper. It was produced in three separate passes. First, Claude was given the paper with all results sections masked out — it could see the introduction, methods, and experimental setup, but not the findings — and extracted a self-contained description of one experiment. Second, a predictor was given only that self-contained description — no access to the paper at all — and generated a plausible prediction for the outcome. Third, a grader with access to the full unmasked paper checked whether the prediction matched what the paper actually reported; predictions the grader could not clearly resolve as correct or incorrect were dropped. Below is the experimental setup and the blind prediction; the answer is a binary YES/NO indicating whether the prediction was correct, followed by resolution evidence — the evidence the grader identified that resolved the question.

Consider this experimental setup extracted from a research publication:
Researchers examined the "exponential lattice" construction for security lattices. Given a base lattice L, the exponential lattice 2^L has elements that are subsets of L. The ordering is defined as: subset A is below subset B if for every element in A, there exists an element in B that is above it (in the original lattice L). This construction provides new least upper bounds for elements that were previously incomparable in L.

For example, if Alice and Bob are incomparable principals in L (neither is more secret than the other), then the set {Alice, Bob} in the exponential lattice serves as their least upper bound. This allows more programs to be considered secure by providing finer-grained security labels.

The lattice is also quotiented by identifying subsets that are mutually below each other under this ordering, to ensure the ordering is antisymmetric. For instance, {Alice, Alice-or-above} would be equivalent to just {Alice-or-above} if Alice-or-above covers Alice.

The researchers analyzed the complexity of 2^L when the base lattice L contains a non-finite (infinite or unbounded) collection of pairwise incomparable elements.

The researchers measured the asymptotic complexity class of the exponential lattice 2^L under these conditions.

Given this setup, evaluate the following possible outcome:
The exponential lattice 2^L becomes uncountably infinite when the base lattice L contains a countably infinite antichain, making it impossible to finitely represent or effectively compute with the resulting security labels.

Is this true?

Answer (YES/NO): NO